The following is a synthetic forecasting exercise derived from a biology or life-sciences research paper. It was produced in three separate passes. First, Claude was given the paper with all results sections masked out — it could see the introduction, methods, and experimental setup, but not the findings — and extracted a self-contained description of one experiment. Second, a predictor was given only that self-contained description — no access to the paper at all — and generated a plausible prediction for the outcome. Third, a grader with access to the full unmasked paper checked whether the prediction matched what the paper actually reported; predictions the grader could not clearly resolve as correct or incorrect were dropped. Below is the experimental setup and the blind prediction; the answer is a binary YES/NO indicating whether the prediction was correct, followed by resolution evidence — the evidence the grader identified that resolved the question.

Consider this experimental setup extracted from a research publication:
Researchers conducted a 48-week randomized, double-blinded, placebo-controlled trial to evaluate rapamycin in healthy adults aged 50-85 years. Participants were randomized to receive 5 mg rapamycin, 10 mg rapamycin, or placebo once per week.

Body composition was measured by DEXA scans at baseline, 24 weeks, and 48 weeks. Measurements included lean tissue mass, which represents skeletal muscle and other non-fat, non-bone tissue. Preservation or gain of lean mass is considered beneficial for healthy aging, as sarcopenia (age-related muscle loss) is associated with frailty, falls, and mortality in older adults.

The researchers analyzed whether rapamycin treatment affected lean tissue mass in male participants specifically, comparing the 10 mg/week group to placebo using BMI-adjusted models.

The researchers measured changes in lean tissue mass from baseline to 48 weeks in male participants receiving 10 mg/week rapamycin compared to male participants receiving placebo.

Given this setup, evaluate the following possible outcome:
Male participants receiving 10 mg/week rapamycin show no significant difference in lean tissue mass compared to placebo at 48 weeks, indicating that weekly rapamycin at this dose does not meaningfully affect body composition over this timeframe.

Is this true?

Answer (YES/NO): NO